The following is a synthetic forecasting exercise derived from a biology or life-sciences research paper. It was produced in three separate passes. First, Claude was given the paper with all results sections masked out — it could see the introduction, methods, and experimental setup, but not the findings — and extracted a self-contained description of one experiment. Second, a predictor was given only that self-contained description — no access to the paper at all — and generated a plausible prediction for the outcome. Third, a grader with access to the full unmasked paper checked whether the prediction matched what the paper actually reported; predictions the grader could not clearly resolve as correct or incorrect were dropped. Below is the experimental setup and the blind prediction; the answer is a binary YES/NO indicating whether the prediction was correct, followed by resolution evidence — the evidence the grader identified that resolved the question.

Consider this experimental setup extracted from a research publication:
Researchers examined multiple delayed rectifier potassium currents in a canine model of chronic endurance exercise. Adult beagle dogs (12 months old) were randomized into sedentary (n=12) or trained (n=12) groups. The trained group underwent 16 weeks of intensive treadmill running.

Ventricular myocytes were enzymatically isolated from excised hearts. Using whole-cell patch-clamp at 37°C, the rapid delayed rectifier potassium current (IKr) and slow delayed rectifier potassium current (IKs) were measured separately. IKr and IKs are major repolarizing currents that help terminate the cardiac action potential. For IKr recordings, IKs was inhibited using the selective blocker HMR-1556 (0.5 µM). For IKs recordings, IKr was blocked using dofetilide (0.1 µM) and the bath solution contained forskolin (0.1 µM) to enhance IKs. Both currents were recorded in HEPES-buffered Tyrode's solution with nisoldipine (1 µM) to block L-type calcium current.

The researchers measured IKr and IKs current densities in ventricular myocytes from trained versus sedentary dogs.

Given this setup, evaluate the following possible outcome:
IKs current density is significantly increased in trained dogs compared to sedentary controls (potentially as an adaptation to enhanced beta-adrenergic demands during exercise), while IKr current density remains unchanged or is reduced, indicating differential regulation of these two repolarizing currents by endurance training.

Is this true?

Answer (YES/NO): NO